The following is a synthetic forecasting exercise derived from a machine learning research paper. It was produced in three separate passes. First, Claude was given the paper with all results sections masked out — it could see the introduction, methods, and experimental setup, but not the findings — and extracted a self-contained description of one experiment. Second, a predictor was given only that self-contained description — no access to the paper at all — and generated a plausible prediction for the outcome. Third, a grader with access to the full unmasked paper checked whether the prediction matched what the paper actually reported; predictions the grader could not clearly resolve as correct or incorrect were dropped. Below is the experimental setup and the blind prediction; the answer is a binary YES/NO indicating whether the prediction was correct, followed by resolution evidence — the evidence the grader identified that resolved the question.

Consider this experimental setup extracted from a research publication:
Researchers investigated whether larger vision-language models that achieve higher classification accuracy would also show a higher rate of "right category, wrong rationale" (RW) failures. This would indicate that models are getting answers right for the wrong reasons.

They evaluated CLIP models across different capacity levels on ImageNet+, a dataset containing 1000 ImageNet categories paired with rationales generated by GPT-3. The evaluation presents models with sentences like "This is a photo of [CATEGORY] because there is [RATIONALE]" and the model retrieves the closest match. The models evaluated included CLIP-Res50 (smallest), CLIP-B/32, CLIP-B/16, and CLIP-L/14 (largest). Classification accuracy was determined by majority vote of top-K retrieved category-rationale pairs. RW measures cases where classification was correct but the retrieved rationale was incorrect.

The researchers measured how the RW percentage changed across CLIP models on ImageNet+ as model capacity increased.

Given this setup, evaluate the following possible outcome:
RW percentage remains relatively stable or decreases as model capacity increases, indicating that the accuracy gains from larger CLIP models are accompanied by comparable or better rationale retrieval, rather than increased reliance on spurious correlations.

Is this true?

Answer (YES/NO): NO